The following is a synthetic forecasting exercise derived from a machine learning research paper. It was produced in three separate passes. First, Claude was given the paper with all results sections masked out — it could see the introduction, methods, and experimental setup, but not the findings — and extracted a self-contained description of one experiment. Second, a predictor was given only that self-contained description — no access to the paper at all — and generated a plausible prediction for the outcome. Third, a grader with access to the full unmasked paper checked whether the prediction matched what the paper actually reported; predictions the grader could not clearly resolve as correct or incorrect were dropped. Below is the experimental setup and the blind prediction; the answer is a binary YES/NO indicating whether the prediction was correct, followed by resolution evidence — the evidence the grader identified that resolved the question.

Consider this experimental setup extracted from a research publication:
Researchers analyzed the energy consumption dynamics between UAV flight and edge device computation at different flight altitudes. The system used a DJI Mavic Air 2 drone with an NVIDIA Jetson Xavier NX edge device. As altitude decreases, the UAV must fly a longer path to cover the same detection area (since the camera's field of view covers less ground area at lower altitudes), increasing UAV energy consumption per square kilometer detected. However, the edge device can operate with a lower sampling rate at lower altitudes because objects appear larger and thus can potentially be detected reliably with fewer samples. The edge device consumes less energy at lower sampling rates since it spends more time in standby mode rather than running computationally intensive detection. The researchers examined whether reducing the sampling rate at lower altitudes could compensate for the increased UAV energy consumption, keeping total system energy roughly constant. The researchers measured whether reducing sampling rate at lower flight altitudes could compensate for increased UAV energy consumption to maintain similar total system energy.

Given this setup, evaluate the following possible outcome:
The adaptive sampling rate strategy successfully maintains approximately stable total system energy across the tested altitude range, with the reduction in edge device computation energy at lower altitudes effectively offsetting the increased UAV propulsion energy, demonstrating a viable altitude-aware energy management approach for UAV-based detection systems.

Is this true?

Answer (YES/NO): NO